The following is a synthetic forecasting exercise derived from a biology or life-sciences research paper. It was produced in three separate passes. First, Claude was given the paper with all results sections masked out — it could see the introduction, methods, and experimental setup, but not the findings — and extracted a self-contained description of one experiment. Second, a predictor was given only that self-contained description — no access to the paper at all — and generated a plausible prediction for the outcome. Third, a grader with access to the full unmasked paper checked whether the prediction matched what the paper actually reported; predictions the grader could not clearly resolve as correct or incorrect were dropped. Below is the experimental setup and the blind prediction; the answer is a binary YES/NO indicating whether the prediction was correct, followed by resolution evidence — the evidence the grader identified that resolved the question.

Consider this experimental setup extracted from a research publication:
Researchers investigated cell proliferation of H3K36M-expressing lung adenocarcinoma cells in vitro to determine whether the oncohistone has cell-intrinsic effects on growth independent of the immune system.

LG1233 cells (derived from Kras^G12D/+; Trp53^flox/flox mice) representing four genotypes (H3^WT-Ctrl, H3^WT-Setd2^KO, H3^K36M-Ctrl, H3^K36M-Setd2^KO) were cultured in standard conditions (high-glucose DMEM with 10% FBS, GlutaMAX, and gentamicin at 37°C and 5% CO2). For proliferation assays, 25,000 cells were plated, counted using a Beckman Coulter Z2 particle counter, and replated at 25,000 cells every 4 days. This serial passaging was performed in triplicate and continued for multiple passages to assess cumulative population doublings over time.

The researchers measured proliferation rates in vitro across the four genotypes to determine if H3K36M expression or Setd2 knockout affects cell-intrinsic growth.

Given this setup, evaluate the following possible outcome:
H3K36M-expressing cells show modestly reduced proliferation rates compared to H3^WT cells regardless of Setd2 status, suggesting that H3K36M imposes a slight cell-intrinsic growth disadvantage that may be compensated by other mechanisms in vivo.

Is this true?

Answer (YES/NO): NO